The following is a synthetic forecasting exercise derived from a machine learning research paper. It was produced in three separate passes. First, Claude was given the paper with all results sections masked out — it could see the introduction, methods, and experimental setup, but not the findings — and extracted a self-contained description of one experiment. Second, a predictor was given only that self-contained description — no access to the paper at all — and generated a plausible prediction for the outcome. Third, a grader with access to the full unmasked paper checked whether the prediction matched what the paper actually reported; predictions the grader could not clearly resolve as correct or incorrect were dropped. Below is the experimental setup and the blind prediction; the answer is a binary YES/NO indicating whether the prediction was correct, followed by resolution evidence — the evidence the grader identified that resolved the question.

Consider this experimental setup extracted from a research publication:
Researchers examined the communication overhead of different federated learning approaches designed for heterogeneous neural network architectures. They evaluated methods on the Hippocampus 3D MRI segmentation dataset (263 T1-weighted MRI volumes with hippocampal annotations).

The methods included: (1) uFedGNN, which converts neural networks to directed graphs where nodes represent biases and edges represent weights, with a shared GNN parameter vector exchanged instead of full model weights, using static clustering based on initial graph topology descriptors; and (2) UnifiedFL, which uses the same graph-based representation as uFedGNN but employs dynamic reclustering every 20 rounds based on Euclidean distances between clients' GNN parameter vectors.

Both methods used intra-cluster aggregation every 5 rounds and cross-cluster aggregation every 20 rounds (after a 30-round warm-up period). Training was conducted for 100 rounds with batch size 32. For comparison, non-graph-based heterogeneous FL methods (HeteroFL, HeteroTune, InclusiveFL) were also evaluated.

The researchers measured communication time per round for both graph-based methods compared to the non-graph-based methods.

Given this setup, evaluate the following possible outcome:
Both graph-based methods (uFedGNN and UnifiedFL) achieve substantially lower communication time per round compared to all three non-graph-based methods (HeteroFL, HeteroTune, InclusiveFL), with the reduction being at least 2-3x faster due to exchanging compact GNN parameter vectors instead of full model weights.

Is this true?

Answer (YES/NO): NO